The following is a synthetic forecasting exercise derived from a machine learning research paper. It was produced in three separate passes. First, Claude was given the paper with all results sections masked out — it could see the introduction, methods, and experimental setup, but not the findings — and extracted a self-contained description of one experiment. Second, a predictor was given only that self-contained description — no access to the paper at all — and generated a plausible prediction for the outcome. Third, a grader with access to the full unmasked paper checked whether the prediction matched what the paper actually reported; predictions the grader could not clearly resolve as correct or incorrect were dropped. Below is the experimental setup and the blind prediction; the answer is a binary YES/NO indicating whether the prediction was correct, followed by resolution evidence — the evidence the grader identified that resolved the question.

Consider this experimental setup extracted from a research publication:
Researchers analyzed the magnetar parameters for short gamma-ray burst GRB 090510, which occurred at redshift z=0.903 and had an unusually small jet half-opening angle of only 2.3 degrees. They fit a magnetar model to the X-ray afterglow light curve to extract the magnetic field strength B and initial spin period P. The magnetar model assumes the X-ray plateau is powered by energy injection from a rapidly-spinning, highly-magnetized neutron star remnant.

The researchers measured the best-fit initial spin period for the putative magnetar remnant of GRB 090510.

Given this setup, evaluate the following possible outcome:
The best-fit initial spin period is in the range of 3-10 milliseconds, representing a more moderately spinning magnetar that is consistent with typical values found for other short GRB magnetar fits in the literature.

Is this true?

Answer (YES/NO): YES